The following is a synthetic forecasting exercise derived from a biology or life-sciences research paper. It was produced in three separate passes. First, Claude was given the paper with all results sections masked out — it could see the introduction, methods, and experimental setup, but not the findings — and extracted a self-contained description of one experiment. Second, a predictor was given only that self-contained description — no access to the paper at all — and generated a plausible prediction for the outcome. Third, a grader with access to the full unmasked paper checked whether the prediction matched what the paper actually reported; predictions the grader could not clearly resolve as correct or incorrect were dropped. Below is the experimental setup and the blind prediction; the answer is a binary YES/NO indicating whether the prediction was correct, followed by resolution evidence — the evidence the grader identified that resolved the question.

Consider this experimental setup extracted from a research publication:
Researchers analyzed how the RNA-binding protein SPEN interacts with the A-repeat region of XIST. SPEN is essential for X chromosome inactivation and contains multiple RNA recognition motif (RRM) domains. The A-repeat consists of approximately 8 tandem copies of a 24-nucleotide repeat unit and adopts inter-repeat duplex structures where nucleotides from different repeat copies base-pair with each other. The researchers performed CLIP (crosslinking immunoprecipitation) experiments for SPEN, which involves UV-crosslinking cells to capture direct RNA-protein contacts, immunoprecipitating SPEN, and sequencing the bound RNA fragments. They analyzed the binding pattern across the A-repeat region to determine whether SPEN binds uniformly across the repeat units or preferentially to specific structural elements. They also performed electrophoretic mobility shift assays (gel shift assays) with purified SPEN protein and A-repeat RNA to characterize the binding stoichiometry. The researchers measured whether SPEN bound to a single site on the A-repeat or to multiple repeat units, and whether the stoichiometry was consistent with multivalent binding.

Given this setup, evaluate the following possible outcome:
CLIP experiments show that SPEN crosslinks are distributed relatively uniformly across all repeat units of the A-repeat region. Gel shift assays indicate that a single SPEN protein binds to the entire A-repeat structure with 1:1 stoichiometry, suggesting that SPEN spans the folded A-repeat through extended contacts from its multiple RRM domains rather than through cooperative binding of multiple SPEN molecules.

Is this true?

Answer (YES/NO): NO